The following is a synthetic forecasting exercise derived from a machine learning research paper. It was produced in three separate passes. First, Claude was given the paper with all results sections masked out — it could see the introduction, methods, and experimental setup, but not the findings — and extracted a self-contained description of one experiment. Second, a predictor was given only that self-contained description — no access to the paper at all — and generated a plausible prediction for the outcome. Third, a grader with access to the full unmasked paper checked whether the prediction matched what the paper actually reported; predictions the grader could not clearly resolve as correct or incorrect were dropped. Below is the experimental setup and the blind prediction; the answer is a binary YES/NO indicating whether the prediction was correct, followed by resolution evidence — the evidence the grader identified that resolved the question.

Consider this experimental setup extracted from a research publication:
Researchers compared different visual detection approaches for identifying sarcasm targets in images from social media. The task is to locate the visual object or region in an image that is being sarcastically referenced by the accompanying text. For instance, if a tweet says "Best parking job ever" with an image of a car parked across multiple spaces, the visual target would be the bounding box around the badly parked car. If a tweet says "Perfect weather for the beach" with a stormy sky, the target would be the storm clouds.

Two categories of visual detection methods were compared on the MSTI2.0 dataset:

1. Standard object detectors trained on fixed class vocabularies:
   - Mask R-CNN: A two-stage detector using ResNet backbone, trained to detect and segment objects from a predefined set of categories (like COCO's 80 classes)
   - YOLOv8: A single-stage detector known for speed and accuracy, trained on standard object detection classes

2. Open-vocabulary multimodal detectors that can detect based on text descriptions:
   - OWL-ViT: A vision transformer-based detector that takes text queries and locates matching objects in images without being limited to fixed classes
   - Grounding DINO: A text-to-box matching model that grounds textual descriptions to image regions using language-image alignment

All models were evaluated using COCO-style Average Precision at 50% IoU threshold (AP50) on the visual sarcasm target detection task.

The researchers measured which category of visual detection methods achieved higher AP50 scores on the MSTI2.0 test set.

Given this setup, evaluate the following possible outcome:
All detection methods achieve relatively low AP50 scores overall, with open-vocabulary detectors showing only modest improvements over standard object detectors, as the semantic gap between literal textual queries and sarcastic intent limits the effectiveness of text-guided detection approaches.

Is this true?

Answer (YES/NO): NO